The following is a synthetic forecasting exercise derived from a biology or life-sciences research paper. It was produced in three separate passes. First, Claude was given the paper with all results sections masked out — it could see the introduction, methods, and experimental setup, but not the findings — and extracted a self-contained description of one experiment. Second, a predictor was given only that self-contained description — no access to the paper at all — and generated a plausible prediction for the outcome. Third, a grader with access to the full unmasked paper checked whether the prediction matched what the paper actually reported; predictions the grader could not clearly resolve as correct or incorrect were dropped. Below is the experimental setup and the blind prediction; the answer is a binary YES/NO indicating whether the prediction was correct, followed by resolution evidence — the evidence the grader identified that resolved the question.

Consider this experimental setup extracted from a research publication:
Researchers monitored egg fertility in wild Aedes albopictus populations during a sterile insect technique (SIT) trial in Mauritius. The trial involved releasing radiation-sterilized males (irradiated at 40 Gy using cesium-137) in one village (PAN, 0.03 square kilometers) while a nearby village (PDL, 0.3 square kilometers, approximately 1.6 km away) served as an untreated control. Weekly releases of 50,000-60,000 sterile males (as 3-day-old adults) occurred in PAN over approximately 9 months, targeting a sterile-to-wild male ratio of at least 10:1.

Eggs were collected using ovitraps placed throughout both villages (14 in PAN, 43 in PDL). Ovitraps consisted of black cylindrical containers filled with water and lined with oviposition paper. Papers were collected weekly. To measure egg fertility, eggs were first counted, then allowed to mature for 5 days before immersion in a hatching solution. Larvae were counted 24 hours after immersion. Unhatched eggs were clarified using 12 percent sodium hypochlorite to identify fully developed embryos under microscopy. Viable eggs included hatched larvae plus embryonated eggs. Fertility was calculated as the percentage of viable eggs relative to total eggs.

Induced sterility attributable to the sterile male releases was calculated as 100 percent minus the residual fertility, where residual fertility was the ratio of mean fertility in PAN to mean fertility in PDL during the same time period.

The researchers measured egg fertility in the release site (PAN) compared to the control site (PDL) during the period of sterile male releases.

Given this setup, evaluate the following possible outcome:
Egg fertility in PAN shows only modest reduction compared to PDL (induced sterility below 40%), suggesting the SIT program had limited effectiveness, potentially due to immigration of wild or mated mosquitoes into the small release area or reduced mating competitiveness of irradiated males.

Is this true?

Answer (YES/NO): YES